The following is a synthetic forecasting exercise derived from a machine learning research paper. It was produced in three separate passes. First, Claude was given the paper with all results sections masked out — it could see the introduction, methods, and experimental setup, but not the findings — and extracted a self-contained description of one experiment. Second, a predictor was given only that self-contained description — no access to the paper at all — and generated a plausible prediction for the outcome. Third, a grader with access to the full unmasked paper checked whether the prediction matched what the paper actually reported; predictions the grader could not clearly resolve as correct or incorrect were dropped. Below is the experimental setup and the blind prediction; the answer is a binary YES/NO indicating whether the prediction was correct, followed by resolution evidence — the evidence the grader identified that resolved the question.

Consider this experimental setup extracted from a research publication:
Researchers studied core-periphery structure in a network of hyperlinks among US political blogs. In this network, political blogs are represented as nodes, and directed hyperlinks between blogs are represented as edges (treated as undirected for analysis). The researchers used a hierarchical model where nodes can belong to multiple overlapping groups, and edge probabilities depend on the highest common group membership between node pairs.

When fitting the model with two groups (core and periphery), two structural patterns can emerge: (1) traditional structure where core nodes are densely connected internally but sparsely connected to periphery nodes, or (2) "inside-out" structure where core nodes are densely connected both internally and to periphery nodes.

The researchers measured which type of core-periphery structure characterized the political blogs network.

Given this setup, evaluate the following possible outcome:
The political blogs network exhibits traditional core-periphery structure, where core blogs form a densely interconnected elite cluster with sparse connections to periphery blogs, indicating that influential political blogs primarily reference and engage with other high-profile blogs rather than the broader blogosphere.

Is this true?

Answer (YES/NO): NO